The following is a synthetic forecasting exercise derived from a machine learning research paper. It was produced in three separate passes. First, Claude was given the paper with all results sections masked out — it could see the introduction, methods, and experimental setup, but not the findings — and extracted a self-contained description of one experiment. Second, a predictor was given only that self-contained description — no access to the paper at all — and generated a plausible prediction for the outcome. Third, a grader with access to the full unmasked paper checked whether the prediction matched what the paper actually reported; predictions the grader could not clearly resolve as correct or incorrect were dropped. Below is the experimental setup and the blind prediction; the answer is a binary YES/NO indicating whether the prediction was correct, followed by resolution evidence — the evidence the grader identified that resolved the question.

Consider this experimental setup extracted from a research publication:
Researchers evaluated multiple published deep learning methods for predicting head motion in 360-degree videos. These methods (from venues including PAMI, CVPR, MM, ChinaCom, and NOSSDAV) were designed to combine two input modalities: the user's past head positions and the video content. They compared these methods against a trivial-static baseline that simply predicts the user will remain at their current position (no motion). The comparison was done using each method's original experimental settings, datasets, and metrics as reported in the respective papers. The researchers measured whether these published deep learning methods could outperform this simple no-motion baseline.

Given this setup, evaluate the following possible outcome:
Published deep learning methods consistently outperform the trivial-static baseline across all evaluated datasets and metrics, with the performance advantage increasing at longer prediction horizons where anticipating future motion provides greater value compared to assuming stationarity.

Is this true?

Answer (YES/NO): NO